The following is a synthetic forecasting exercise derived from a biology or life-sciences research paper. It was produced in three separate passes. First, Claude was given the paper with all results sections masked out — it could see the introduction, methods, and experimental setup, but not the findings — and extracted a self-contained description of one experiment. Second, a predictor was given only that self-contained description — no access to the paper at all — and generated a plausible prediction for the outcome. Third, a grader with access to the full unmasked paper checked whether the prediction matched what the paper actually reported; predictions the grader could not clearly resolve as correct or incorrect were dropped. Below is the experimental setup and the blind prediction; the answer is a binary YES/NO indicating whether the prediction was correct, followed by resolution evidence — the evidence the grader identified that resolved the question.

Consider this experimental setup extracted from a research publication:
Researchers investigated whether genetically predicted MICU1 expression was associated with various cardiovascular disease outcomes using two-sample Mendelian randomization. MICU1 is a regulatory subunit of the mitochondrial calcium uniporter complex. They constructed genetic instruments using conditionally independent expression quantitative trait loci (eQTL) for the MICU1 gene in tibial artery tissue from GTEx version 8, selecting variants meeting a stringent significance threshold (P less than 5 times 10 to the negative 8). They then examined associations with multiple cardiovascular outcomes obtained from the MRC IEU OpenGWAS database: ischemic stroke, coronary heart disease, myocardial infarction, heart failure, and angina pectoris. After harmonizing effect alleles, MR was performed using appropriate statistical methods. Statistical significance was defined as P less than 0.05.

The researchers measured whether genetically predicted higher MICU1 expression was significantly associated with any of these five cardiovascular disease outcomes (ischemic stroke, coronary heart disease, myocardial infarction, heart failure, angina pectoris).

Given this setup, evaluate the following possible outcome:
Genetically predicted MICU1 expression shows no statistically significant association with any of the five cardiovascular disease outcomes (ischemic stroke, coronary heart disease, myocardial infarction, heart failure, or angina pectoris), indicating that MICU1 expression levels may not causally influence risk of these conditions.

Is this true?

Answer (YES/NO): YES